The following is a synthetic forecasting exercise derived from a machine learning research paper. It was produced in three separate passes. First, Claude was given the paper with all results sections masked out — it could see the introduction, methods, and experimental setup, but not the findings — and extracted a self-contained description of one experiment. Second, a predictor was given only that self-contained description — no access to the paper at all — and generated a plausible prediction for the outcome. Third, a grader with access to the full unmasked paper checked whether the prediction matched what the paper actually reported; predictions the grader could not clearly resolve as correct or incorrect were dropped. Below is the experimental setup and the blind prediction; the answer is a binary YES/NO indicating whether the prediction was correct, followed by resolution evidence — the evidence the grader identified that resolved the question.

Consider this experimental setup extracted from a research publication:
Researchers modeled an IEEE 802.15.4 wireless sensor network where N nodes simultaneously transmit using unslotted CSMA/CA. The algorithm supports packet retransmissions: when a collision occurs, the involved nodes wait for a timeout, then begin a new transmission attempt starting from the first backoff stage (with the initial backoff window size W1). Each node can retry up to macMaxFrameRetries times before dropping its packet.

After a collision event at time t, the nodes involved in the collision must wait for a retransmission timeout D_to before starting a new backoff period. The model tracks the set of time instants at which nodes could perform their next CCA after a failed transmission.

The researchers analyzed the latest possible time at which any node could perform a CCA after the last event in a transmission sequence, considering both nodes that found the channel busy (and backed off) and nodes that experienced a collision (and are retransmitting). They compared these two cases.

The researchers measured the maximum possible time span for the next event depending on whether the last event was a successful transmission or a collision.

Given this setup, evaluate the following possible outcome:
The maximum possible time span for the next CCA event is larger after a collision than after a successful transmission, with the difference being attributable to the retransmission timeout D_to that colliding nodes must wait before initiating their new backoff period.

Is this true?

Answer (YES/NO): NO